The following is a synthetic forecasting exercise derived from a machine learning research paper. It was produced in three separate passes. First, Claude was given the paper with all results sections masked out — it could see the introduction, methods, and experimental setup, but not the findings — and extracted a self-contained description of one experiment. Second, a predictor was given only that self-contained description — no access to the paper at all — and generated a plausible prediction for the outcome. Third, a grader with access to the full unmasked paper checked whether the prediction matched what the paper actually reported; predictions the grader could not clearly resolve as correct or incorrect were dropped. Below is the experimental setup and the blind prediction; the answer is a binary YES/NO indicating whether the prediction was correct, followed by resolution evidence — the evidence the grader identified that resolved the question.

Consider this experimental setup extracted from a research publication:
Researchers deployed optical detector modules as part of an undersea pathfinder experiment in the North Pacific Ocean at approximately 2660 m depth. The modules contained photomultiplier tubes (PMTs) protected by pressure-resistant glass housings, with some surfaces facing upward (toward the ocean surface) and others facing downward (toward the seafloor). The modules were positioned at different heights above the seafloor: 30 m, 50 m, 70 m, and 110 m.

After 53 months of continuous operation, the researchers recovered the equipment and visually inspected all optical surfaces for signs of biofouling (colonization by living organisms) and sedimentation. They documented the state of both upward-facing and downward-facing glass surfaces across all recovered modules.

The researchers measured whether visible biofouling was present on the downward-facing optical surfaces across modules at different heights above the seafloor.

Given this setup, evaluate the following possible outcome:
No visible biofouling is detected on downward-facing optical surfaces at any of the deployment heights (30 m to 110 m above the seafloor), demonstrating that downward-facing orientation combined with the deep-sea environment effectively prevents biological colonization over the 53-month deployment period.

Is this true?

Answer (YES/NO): NO